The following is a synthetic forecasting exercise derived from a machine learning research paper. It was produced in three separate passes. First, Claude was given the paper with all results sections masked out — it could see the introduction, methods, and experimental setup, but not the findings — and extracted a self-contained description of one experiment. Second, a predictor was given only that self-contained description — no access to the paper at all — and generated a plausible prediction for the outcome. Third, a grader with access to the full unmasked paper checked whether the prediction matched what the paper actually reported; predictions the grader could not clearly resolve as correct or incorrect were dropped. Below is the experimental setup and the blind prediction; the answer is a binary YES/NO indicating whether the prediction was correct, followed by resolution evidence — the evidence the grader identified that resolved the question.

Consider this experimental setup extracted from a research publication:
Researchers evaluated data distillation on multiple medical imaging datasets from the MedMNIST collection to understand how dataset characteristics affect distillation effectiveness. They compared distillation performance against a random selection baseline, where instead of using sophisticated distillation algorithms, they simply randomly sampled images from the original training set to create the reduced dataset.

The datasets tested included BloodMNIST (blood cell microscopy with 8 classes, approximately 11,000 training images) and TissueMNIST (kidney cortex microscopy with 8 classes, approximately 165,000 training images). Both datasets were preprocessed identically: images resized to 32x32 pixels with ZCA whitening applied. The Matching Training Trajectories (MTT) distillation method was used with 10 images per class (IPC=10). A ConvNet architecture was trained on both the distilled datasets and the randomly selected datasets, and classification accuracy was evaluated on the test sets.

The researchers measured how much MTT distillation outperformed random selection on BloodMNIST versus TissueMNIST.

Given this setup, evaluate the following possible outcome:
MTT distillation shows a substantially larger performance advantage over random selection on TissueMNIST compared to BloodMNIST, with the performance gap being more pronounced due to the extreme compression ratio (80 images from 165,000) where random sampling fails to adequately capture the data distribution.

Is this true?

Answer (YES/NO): NO